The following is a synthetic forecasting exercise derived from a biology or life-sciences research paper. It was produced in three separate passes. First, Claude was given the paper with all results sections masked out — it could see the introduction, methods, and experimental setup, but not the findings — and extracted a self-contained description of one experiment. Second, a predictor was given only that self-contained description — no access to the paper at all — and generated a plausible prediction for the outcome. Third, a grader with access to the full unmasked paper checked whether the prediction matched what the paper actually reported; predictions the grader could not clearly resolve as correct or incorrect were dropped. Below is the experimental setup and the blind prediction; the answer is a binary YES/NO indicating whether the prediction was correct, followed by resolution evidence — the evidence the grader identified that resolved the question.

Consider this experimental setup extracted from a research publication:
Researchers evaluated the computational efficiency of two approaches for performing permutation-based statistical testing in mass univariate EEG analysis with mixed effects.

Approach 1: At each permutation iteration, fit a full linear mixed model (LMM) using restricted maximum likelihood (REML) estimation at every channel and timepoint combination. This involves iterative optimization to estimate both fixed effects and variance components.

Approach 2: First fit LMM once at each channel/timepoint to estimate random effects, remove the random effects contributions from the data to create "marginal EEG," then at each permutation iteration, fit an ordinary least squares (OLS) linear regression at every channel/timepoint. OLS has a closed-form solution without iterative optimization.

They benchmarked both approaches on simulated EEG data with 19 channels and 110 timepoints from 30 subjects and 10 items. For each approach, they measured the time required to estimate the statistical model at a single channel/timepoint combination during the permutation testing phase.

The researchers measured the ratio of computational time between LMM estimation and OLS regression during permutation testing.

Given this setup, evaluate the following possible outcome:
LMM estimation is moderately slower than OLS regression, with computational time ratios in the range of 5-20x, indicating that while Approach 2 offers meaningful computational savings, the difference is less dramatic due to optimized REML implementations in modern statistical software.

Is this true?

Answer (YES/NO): NO